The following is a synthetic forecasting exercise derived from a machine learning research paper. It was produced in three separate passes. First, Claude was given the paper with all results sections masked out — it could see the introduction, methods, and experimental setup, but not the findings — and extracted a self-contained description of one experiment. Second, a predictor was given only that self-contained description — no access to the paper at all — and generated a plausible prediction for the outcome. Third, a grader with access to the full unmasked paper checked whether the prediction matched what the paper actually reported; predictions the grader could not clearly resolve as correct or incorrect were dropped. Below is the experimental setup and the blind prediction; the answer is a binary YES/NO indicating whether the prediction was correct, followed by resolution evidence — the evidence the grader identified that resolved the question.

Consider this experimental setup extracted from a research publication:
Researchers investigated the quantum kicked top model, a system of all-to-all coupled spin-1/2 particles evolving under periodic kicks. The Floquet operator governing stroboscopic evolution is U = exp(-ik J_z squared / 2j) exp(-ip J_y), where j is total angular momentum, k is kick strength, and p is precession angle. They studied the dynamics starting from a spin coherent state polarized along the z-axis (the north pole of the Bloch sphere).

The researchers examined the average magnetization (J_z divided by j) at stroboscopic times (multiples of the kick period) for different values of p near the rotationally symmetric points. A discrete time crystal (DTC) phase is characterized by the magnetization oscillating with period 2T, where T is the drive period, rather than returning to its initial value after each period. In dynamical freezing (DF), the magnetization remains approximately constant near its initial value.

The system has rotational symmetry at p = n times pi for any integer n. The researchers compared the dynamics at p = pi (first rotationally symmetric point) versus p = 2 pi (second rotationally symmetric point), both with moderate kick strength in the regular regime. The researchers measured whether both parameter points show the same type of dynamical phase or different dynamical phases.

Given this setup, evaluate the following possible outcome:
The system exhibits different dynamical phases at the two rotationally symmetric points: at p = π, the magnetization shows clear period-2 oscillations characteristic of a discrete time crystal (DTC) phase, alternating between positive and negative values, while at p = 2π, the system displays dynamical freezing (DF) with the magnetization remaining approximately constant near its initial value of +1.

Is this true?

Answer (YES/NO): YES